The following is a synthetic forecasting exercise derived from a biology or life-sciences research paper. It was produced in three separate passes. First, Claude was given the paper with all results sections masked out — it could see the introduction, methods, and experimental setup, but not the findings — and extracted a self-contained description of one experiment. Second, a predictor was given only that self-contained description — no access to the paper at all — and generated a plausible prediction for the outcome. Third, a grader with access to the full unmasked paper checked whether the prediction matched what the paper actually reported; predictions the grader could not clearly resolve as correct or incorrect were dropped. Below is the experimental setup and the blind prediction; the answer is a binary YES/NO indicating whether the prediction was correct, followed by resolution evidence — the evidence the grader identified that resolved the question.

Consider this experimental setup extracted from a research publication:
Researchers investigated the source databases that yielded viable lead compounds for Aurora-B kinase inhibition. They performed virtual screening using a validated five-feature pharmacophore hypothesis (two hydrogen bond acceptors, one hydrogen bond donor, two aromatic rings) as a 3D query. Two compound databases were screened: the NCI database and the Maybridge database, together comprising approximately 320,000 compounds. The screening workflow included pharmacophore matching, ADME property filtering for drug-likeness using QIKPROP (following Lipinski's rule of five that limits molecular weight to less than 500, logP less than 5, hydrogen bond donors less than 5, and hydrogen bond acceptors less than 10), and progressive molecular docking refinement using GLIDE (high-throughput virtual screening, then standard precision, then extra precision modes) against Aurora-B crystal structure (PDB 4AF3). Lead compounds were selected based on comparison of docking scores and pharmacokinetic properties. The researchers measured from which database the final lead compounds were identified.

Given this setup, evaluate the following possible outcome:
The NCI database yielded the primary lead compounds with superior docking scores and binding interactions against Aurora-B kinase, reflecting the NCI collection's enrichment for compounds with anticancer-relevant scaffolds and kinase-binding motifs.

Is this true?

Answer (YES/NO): YES